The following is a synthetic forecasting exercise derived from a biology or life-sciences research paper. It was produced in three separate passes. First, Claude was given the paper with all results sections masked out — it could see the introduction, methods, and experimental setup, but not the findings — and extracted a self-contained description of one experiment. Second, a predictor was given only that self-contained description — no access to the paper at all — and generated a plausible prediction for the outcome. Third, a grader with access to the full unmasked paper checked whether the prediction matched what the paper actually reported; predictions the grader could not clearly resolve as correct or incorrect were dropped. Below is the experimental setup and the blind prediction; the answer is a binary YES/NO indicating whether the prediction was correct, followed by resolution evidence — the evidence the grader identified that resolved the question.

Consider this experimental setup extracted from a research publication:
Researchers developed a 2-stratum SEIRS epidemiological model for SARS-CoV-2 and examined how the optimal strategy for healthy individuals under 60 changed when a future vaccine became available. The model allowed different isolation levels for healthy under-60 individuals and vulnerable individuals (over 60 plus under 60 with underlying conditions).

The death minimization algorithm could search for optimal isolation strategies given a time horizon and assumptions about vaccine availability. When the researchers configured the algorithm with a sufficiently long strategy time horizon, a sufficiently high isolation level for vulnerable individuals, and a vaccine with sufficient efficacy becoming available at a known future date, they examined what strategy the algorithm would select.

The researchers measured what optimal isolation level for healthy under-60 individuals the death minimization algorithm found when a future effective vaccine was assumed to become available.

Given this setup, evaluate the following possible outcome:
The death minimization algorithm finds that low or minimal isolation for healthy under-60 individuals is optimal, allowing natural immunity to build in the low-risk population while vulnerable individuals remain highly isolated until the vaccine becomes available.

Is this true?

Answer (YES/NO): NO